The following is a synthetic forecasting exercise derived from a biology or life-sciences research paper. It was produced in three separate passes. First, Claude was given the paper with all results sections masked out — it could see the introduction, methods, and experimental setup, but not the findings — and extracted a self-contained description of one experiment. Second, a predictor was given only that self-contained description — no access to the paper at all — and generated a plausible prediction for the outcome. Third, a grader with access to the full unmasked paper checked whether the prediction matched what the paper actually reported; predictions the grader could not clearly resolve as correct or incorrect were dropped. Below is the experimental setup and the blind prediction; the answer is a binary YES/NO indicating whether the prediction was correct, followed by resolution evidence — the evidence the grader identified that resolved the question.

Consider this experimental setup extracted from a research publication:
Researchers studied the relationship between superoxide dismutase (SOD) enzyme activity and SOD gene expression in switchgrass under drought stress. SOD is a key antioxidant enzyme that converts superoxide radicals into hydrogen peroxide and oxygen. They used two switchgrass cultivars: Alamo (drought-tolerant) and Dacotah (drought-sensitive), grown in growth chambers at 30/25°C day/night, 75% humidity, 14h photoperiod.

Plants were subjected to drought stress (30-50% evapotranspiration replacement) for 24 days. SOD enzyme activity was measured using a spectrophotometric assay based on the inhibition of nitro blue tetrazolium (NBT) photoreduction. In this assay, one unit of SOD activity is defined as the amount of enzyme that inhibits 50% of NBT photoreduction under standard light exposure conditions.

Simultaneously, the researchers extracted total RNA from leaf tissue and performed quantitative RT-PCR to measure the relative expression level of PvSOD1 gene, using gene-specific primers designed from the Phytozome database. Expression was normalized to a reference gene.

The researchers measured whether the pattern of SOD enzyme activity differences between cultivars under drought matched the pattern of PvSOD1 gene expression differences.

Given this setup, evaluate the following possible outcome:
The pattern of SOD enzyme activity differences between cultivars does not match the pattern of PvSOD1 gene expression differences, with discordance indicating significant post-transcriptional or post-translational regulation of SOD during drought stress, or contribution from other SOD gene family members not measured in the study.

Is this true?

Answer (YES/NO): YES